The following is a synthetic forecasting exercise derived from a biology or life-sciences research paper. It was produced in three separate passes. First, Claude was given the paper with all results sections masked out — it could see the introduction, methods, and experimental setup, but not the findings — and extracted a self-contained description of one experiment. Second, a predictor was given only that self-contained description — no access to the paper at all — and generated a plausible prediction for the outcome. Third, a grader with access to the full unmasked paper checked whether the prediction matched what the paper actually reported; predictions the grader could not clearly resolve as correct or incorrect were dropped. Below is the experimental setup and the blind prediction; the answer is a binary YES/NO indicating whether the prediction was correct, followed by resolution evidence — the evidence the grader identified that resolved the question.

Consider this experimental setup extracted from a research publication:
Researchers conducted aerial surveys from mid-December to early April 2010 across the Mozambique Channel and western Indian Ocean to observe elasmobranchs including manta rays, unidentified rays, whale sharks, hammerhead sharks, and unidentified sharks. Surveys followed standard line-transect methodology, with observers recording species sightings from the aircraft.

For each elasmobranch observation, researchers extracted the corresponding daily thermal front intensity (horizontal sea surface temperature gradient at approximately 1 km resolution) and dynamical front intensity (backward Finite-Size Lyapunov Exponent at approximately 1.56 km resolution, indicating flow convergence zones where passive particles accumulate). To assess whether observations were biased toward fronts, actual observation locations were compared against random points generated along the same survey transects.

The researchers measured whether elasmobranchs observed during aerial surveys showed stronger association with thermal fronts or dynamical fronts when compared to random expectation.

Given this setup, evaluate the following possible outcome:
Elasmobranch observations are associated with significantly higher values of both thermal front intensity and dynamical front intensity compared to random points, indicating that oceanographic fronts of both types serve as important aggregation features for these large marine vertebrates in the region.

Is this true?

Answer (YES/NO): NO